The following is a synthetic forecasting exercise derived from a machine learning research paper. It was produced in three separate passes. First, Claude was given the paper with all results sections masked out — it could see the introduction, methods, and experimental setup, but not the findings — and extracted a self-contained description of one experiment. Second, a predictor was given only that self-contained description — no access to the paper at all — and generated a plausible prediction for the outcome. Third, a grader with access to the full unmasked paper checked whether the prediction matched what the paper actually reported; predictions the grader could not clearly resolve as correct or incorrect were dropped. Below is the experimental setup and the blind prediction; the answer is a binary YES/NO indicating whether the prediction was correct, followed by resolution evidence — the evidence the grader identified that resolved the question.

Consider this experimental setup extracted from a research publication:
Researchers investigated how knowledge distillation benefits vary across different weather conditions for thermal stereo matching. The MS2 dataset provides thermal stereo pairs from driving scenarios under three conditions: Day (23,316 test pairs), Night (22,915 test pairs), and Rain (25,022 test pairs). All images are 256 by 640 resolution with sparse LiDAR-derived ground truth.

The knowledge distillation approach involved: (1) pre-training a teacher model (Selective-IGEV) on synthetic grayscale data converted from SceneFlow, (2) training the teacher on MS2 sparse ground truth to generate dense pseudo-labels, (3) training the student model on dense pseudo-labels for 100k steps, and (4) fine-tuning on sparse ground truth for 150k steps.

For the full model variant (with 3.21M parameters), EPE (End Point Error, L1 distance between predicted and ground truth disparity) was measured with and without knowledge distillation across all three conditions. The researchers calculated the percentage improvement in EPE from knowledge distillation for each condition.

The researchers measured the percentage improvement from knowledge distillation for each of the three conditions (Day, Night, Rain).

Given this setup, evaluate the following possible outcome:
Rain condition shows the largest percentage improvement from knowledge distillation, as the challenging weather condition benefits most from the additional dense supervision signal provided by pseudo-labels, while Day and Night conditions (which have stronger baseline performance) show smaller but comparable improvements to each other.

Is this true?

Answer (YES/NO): YES